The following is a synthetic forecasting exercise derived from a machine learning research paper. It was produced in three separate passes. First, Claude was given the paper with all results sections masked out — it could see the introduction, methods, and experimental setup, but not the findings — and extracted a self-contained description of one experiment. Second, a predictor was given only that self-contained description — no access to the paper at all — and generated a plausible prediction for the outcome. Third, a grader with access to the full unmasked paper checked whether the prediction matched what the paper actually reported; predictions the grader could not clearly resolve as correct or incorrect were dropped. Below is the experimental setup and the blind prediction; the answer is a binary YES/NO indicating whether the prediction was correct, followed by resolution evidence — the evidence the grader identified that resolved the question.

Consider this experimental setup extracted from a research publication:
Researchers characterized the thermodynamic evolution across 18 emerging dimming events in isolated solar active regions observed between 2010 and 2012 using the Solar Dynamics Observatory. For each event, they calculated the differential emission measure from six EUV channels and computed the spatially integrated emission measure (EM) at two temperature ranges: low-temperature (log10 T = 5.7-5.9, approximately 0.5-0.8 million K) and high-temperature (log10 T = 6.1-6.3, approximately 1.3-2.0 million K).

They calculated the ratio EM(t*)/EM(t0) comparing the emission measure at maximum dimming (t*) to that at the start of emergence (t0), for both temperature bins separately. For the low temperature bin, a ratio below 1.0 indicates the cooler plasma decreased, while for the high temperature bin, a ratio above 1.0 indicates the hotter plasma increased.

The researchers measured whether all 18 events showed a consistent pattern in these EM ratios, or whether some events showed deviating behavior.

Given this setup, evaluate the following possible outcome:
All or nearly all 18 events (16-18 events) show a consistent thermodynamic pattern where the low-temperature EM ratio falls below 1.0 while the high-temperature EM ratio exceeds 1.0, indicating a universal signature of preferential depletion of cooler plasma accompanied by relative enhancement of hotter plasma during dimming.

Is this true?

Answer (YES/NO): YES